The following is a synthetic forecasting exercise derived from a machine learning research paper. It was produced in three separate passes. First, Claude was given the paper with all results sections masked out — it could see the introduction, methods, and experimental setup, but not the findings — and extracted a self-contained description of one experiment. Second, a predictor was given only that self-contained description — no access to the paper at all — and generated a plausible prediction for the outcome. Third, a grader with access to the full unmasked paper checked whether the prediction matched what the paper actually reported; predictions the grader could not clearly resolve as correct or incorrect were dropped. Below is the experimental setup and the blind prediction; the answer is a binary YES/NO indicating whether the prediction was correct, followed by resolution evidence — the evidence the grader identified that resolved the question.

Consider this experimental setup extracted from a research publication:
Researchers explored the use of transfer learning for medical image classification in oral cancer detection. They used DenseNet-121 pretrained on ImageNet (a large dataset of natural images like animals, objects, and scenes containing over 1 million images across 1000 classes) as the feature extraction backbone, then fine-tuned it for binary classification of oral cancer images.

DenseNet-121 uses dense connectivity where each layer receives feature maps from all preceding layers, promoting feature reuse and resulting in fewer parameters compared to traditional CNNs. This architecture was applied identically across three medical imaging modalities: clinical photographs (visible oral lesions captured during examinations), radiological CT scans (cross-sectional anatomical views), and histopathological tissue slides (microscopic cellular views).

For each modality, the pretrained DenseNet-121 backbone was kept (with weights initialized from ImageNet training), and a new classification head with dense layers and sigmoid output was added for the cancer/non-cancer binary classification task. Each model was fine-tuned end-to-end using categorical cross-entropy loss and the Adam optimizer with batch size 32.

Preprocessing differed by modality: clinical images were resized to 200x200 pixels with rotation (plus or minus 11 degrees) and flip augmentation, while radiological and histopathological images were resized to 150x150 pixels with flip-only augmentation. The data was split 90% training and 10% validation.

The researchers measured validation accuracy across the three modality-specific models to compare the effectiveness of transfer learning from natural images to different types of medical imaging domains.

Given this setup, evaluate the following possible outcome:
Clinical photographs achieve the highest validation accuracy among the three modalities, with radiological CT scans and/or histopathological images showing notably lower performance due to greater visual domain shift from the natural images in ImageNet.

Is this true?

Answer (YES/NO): NO